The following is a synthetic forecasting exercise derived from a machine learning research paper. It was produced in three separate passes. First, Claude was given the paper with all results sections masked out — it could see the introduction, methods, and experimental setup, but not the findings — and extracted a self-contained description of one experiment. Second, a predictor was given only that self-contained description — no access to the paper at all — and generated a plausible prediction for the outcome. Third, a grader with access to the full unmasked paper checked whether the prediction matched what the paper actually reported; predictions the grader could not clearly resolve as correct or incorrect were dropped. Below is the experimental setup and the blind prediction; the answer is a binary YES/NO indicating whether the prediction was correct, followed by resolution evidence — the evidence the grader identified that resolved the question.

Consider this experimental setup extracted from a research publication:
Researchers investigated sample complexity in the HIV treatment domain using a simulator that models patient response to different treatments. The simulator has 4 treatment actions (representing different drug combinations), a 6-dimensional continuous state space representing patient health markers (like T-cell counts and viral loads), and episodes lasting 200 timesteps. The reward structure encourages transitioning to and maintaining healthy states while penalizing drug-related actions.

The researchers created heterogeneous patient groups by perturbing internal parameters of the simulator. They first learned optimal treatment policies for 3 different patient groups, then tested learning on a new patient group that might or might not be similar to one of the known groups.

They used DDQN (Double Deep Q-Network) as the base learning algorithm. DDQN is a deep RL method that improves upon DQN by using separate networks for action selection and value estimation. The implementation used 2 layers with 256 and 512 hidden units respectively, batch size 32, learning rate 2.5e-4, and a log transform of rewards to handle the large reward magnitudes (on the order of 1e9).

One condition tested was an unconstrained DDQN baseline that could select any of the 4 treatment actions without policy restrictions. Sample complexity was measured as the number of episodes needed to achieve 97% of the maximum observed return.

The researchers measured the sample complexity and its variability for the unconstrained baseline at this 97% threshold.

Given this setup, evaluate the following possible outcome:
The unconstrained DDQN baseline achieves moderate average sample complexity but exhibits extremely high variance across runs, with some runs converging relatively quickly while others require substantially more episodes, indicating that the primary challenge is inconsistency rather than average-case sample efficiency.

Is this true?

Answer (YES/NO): NO